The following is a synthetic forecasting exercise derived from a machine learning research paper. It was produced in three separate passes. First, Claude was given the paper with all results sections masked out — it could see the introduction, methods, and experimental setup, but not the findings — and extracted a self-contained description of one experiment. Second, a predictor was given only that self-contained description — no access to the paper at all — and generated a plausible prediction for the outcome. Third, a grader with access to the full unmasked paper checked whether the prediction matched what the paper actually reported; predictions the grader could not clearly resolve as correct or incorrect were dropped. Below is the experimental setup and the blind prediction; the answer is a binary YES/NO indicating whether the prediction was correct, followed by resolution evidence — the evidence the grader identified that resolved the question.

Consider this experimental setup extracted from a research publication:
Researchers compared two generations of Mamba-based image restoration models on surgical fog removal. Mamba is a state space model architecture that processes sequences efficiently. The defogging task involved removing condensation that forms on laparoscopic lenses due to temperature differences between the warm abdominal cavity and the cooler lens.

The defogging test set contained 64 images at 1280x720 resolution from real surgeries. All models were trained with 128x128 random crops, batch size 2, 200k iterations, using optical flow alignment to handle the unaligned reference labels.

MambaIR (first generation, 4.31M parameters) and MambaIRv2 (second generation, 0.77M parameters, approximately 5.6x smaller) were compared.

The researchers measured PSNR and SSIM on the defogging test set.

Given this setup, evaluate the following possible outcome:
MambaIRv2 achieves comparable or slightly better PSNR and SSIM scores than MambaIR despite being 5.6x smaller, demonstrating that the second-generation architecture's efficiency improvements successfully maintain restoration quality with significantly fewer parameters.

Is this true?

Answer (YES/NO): YES